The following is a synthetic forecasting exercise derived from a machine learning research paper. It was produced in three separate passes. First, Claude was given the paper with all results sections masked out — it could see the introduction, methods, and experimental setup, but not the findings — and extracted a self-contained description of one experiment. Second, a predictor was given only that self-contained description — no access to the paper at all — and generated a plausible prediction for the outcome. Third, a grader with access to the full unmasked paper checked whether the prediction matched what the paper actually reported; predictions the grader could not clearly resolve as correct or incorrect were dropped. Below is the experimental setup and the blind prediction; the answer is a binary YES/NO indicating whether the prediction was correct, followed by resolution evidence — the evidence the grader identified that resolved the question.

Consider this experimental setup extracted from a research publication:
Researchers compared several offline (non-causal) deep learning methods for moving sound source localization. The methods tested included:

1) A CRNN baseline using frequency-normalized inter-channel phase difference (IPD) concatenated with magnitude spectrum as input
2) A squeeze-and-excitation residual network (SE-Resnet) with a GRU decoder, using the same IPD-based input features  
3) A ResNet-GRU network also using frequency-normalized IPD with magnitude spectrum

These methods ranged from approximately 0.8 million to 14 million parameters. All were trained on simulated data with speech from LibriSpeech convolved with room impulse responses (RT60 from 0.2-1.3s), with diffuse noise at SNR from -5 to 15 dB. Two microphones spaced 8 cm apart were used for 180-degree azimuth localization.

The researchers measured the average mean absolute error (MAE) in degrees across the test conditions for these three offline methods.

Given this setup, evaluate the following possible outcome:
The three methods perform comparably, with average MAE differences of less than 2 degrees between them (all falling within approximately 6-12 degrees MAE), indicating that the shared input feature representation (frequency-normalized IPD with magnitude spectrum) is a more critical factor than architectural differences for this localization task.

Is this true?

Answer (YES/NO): NO